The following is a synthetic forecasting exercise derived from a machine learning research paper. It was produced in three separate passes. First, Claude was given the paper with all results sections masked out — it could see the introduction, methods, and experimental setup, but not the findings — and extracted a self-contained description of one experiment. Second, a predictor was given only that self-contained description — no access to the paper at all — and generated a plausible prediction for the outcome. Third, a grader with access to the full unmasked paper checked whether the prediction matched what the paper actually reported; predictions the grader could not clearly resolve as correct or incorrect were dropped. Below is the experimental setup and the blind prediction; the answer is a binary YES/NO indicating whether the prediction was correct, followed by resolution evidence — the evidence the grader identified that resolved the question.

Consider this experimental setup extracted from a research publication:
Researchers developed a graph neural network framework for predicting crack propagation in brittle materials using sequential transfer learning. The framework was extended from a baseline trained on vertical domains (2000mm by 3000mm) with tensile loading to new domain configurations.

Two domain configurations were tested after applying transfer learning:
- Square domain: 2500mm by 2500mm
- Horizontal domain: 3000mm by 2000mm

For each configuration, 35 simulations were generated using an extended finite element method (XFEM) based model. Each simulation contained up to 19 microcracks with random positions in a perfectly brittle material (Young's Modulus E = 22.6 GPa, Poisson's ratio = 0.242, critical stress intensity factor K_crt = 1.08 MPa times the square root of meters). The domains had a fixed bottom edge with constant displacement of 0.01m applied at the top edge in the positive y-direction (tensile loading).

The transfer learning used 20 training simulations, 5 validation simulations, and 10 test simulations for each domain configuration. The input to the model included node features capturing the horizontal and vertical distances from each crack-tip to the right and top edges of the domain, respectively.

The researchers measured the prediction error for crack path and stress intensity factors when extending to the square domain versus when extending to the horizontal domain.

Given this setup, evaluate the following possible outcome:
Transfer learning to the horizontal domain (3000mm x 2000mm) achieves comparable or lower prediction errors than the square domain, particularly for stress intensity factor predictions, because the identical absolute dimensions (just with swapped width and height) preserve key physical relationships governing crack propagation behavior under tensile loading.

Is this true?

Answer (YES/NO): NO